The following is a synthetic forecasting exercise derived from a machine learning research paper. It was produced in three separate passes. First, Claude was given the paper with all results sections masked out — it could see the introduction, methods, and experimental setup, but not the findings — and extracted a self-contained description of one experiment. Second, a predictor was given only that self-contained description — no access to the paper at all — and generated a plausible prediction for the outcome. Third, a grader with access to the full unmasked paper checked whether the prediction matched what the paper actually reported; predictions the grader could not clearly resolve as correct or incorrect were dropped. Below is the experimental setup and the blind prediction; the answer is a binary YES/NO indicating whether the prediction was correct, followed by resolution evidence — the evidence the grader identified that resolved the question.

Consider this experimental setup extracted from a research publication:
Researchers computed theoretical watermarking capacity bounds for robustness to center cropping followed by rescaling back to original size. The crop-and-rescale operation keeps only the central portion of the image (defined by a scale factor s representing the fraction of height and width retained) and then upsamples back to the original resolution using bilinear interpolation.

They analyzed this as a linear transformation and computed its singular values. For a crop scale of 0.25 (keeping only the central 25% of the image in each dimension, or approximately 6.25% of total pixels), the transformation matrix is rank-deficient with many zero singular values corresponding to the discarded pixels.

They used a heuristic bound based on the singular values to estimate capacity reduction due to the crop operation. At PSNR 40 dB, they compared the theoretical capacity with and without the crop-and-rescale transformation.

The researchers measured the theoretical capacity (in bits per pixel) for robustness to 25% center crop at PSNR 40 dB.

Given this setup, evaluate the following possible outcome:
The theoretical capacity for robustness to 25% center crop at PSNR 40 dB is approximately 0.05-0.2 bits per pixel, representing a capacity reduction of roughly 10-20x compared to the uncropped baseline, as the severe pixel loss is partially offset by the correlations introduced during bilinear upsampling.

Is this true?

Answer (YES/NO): NO